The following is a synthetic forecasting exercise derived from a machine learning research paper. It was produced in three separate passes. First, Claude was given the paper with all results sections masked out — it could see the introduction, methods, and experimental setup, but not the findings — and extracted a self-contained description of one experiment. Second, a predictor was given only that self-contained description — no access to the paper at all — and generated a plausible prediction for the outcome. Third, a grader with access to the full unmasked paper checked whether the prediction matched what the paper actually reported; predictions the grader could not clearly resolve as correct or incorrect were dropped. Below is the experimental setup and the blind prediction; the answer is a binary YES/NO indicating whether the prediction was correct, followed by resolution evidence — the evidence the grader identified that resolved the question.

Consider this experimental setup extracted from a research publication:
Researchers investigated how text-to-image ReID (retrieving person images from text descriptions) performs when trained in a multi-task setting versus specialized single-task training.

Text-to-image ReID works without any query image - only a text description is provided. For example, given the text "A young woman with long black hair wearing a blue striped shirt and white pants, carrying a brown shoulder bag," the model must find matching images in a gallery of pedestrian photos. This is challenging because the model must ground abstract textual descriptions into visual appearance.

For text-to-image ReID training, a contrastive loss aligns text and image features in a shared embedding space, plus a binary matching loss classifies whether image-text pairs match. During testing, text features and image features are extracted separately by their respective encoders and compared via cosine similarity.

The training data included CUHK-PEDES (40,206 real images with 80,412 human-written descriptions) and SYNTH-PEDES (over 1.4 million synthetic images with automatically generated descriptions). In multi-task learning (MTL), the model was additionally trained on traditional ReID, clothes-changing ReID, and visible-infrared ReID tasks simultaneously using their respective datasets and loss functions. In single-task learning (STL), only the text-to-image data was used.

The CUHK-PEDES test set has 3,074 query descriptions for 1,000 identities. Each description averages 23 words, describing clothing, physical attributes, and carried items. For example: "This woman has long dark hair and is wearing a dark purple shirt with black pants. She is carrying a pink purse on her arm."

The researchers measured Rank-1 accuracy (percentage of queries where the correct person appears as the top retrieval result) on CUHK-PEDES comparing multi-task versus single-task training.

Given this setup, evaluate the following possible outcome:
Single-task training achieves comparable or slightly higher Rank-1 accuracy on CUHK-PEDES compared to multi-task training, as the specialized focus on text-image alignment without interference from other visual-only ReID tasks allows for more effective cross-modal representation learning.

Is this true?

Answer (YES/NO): NO